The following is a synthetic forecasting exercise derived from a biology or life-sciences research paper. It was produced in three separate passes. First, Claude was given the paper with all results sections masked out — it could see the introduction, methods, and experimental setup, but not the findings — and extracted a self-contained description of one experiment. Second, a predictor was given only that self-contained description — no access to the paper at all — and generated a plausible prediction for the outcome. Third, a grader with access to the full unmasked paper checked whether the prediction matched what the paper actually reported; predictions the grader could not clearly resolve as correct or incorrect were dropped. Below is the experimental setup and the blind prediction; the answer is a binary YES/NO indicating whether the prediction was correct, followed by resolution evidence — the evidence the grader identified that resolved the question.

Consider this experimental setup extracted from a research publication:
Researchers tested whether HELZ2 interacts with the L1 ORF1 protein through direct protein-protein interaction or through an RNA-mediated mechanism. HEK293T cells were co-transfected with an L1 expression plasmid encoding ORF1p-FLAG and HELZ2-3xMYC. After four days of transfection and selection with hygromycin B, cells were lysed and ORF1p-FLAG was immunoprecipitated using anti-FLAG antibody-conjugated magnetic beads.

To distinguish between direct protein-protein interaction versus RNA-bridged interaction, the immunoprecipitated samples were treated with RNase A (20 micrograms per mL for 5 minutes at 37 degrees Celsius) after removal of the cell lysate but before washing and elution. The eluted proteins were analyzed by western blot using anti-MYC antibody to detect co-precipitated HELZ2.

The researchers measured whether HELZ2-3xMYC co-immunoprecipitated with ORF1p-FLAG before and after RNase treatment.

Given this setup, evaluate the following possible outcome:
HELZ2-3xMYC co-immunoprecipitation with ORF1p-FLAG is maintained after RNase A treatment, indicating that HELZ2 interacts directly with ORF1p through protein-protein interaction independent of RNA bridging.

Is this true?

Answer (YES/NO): NO